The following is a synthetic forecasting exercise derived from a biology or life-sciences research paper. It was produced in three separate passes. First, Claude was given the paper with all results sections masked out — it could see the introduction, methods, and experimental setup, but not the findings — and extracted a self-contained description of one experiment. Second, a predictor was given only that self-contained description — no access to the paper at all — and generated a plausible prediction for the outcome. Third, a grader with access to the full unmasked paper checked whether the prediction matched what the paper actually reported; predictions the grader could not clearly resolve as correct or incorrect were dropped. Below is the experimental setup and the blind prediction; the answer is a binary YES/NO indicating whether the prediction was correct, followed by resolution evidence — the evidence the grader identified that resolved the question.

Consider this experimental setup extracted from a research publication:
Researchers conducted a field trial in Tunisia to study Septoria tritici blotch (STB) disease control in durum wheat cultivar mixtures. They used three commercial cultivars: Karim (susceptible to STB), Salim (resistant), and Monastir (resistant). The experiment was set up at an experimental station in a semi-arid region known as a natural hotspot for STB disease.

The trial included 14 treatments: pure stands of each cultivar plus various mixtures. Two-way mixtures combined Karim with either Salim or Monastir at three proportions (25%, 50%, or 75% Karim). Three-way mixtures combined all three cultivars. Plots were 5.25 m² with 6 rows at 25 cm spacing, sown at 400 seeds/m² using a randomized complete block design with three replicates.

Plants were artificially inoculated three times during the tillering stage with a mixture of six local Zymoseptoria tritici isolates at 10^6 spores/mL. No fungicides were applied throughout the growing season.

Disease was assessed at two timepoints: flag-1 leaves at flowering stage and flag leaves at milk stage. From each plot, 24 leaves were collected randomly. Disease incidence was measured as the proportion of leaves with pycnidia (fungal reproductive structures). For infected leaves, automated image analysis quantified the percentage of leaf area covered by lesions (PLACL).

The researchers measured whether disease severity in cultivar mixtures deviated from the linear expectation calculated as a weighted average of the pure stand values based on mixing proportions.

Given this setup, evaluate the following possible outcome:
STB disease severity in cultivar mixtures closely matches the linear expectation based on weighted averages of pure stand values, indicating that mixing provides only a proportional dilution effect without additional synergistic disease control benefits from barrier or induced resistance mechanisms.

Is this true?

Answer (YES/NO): NO